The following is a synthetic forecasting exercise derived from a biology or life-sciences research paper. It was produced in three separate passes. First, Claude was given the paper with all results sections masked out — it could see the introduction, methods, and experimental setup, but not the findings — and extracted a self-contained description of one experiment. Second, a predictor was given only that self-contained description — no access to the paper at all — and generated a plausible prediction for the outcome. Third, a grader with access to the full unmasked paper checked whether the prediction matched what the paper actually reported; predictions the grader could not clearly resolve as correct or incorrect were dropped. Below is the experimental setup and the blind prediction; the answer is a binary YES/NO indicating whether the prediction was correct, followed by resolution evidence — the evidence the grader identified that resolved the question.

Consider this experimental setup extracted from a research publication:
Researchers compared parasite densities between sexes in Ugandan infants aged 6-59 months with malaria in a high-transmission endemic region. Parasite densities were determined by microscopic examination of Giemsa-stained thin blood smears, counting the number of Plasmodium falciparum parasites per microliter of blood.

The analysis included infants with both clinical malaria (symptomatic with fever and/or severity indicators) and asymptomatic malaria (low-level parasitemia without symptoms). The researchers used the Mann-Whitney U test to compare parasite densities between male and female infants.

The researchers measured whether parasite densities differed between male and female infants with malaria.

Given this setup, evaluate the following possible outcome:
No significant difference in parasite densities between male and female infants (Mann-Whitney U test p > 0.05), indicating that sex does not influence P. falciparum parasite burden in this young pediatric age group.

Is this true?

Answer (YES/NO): NO